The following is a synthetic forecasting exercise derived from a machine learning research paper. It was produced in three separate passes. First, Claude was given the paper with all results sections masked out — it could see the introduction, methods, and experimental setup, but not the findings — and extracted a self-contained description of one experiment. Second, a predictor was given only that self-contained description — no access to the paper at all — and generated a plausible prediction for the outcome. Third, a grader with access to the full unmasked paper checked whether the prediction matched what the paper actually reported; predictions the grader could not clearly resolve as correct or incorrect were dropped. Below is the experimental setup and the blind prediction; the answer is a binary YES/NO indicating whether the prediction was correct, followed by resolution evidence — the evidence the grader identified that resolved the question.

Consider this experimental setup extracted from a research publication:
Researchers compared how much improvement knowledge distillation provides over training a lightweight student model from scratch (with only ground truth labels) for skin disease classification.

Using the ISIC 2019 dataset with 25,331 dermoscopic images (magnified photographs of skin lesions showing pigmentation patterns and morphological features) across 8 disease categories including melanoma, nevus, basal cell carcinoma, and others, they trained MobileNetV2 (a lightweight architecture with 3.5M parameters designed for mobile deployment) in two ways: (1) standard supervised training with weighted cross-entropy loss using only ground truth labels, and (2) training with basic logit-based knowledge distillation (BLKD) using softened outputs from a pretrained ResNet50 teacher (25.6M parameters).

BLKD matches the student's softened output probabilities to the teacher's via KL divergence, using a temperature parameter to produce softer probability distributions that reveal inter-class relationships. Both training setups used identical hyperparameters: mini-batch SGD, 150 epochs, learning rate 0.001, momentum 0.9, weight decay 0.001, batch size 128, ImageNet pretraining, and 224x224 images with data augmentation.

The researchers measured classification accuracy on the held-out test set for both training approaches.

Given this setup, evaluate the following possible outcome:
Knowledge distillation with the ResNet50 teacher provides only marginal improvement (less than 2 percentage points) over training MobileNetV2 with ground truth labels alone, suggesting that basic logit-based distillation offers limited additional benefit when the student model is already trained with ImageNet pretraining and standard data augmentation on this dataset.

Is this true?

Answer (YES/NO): NO